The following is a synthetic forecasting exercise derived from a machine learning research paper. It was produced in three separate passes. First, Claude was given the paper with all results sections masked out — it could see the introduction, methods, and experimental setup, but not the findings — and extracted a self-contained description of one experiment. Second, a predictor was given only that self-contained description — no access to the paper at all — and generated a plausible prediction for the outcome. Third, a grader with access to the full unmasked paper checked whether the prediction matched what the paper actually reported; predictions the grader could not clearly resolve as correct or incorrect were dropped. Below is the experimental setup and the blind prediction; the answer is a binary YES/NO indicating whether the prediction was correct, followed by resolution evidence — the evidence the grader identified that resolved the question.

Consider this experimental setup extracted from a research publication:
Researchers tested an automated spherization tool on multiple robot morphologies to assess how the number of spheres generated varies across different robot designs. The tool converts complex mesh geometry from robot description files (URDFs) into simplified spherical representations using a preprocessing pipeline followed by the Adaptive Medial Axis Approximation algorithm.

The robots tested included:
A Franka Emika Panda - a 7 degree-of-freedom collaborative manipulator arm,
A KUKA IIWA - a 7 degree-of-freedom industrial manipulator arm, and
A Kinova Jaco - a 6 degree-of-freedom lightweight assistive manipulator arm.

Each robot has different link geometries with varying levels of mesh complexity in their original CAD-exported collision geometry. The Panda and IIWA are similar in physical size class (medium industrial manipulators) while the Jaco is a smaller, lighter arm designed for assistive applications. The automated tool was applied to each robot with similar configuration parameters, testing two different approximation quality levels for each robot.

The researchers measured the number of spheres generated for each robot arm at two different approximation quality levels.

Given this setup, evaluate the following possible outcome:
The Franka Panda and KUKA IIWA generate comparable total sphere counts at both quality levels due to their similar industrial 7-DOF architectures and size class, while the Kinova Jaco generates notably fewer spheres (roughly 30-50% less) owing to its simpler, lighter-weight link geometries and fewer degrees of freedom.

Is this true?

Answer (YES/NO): NO